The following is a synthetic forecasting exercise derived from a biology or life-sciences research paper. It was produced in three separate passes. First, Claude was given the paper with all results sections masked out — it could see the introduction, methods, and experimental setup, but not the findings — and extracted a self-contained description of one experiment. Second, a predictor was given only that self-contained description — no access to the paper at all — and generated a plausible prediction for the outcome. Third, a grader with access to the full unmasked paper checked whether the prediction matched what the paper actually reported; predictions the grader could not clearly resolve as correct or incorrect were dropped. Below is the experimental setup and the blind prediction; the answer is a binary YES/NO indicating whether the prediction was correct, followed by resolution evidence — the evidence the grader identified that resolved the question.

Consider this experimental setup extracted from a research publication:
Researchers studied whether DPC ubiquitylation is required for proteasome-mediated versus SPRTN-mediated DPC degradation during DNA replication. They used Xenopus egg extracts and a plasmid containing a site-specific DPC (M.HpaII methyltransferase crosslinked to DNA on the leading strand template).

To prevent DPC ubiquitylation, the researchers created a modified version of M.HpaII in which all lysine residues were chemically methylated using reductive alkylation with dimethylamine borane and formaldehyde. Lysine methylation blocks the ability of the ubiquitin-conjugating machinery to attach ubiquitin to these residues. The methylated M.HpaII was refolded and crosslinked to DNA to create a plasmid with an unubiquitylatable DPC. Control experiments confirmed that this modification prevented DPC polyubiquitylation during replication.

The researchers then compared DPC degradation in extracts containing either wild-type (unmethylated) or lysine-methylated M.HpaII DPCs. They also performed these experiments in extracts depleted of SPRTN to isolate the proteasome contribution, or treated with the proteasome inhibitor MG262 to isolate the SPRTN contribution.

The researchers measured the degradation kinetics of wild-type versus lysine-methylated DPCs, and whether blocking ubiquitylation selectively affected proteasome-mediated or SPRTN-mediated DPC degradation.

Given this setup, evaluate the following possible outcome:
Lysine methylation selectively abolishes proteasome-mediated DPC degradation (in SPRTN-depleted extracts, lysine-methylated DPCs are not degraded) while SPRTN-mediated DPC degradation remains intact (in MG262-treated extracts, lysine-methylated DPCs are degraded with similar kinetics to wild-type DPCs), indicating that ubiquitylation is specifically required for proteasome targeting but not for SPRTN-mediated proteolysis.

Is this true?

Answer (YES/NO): NO